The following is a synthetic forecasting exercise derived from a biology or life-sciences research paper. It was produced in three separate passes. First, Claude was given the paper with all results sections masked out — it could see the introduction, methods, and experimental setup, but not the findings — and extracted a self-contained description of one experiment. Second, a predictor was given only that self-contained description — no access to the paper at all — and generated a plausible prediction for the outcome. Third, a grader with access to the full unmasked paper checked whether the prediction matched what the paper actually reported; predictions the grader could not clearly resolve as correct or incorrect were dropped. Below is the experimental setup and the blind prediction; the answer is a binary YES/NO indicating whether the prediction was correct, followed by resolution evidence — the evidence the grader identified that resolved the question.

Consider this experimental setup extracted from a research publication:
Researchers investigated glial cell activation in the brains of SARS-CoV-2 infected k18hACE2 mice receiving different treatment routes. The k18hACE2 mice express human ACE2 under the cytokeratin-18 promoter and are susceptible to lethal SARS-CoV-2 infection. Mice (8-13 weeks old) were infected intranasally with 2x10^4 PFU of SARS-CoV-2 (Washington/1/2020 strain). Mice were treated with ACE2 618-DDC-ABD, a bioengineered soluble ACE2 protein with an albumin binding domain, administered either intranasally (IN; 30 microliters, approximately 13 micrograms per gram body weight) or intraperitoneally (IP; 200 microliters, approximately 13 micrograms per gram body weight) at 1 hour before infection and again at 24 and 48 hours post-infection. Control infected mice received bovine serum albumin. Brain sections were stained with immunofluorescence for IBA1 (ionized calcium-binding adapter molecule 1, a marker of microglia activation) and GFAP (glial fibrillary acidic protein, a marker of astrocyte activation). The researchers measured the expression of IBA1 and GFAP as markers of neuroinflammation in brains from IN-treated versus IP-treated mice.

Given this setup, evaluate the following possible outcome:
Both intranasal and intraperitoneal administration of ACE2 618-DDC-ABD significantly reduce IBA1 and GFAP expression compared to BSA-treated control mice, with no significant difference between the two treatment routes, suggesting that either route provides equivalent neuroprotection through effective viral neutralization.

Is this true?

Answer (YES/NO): NO